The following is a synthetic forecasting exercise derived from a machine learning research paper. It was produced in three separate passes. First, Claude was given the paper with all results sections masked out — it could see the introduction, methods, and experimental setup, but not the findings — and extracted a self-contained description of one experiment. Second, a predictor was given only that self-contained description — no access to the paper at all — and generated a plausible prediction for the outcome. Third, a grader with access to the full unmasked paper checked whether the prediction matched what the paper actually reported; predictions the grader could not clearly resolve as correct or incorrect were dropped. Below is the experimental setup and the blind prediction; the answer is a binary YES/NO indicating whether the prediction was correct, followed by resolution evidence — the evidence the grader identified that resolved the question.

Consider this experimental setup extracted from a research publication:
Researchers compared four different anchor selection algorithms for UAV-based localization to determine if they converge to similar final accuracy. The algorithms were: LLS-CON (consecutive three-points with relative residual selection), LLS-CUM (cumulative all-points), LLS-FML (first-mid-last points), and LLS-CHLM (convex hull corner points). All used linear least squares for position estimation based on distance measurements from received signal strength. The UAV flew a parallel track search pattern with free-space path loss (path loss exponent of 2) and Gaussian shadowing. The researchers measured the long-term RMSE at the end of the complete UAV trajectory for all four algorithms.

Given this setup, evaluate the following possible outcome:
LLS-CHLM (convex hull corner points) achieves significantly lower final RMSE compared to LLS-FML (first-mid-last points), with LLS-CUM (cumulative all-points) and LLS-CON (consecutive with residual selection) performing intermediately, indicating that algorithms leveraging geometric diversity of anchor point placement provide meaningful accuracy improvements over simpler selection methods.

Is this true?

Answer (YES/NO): NO